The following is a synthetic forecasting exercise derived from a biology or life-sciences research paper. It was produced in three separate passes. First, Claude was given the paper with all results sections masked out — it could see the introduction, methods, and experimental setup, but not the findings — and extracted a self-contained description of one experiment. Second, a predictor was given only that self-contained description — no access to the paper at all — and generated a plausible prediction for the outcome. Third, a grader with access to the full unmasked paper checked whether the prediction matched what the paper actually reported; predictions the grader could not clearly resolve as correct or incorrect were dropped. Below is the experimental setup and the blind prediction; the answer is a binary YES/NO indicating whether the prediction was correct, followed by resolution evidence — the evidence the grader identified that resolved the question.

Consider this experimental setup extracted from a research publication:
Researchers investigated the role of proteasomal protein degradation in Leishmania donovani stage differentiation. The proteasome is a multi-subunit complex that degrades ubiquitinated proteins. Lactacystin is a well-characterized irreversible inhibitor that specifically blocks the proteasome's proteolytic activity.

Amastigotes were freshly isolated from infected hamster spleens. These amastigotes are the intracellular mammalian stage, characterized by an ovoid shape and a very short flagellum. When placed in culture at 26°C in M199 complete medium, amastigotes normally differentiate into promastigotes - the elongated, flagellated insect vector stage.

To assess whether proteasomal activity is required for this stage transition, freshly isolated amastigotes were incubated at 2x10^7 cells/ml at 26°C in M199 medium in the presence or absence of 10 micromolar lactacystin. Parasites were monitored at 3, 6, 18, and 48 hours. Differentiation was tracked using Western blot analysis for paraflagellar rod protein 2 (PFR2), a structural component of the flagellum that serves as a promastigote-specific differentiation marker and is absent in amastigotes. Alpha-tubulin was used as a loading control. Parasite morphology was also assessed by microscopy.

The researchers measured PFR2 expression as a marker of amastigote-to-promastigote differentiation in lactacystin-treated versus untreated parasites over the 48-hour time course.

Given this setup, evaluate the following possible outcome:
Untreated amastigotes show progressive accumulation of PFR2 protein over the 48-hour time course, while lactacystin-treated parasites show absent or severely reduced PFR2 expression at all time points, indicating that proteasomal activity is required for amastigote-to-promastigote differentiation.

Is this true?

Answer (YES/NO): YES